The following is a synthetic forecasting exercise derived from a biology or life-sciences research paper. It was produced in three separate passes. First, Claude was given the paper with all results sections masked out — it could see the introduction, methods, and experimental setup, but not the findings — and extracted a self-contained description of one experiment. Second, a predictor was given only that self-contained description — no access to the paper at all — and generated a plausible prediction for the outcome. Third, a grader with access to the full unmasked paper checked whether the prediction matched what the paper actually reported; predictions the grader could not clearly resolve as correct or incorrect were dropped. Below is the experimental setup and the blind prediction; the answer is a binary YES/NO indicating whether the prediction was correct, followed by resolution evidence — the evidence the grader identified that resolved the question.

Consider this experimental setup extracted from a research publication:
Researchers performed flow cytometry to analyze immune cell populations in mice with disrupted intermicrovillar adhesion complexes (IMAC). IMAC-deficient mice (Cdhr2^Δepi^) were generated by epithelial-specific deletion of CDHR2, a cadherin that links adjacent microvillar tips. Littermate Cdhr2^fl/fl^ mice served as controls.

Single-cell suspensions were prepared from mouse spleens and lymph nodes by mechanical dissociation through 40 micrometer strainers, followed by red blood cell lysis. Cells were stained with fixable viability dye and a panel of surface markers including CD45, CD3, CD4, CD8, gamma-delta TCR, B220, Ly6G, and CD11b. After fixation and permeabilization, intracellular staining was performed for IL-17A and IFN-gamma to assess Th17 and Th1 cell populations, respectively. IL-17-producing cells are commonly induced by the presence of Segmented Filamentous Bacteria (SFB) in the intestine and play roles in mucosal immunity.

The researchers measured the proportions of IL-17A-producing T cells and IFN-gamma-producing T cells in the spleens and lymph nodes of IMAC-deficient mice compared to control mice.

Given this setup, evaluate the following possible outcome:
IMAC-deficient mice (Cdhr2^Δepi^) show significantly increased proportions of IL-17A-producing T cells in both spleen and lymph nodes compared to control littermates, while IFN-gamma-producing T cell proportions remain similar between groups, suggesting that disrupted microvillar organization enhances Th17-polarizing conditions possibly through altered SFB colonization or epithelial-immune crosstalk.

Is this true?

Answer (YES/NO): NO